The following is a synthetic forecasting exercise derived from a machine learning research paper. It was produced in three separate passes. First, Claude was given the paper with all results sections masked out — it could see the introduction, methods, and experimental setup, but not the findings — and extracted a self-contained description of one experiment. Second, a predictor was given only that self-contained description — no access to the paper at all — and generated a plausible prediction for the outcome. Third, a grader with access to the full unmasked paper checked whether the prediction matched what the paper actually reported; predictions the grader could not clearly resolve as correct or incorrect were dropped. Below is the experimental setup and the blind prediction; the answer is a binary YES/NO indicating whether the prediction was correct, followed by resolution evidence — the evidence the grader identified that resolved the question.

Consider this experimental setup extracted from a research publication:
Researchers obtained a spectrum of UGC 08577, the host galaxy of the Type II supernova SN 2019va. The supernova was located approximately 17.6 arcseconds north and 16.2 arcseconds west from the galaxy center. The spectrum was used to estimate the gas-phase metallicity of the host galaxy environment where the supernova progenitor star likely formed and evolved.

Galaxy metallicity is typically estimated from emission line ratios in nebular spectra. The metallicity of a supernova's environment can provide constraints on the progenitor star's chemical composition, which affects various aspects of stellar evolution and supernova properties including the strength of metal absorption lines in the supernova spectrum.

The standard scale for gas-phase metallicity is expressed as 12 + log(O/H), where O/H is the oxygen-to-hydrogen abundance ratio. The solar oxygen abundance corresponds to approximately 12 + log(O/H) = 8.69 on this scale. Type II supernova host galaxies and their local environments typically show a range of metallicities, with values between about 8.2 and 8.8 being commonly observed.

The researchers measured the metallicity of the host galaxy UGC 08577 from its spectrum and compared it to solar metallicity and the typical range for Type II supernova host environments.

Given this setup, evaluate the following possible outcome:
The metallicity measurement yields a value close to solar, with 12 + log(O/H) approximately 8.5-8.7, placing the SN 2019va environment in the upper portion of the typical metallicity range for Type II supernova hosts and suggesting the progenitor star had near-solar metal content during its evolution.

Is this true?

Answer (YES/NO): NO